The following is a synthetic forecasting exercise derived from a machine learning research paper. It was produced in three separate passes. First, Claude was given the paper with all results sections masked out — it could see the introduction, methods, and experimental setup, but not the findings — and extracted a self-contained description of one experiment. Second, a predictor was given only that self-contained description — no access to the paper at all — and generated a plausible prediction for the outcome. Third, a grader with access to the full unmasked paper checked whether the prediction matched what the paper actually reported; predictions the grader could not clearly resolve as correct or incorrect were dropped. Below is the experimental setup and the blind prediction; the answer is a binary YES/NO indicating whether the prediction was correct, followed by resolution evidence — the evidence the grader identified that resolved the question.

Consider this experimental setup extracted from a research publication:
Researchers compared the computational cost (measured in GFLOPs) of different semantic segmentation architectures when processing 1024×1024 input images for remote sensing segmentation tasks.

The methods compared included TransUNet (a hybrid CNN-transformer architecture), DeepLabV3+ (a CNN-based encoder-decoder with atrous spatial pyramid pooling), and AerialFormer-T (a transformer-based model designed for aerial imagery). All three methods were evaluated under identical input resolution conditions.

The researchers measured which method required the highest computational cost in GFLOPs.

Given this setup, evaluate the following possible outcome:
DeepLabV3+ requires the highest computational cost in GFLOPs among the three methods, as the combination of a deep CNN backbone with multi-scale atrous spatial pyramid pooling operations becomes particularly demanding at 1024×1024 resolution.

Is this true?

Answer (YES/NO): NO